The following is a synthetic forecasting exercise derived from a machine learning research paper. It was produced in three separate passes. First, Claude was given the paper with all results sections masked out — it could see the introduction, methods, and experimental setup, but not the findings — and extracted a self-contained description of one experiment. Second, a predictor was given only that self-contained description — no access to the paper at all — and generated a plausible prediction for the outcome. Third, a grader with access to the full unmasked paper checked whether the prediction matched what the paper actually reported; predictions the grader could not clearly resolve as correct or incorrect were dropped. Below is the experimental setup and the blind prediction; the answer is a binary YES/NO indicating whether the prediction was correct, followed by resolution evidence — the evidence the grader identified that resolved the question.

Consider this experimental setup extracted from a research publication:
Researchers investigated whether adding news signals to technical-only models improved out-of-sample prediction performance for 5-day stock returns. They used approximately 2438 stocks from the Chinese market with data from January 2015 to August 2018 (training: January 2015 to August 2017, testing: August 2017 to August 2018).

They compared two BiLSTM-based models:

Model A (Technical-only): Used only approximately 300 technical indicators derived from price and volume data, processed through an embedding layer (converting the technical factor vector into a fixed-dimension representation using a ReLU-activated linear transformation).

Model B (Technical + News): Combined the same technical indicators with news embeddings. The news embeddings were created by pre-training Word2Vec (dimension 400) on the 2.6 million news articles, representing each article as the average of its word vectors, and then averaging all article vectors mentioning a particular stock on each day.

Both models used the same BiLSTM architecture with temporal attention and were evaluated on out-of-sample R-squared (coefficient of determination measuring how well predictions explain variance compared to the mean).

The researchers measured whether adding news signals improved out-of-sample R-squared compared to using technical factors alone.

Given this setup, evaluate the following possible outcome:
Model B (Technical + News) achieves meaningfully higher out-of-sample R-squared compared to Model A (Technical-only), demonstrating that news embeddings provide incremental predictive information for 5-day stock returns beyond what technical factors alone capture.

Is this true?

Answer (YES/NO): YES